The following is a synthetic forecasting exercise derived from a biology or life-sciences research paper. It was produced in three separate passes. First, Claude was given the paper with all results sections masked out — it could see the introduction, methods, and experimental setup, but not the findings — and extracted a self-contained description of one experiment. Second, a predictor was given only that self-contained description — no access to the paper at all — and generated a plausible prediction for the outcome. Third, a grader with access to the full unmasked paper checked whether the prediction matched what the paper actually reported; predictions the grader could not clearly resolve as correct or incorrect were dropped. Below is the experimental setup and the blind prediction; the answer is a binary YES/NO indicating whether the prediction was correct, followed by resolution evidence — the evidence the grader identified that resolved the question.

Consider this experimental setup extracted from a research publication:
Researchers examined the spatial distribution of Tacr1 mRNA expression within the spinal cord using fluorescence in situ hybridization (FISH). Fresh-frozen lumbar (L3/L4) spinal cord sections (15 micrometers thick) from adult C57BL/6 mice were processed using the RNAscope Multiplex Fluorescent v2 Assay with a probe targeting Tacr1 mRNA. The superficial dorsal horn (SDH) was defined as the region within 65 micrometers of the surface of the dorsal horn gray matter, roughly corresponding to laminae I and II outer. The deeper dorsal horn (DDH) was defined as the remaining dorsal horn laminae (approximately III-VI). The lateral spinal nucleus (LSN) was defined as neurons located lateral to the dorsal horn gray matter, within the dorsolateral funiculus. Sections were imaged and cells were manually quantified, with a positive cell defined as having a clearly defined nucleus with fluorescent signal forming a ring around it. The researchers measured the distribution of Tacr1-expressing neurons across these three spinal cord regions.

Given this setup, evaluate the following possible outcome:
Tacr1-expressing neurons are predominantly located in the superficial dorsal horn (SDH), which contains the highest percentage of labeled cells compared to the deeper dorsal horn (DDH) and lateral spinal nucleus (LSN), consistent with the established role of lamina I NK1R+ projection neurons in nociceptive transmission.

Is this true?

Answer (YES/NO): NO